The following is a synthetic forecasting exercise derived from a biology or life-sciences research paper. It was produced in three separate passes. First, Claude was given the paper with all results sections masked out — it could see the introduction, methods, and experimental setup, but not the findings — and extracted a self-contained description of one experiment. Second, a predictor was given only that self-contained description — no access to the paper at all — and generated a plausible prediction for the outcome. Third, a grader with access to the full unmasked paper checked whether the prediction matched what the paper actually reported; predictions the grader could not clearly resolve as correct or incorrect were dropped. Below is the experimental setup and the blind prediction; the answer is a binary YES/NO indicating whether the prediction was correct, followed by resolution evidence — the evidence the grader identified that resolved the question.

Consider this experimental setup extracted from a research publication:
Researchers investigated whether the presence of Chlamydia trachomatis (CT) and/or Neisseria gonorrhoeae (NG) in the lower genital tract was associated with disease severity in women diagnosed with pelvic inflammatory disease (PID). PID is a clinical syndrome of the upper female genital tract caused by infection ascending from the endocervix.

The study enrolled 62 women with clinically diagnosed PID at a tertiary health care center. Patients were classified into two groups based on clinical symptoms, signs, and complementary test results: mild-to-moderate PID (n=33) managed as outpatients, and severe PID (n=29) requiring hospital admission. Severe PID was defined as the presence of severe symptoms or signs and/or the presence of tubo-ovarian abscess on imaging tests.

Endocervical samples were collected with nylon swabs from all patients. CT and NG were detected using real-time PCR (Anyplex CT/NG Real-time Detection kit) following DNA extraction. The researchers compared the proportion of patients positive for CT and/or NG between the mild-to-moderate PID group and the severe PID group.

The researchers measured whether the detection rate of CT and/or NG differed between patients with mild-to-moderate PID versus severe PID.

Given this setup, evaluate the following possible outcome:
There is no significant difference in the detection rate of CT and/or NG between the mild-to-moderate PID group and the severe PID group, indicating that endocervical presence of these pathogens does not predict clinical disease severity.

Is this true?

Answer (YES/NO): YES